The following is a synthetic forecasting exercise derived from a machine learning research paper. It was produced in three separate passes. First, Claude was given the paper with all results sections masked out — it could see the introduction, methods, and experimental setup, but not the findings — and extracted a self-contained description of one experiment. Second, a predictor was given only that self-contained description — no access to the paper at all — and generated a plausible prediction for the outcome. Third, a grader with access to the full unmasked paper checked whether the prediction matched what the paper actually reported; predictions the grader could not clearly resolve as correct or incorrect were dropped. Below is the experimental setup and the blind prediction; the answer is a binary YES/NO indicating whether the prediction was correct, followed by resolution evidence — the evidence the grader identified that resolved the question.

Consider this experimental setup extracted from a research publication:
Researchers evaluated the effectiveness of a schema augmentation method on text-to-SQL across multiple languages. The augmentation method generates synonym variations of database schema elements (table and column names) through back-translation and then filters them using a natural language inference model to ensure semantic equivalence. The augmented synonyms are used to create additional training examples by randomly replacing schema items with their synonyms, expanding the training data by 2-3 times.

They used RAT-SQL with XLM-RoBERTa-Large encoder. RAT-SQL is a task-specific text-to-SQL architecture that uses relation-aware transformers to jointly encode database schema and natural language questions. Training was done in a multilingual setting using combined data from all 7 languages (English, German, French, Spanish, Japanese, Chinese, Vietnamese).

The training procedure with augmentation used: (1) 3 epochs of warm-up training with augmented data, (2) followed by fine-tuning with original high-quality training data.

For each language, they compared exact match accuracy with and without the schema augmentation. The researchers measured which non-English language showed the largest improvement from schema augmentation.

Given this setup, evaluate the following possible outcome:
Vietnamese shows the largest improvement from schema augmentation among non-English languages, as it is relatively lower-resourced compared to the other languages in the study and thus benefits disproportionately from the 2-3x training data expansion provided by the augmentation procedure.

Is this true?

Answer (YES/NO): NO